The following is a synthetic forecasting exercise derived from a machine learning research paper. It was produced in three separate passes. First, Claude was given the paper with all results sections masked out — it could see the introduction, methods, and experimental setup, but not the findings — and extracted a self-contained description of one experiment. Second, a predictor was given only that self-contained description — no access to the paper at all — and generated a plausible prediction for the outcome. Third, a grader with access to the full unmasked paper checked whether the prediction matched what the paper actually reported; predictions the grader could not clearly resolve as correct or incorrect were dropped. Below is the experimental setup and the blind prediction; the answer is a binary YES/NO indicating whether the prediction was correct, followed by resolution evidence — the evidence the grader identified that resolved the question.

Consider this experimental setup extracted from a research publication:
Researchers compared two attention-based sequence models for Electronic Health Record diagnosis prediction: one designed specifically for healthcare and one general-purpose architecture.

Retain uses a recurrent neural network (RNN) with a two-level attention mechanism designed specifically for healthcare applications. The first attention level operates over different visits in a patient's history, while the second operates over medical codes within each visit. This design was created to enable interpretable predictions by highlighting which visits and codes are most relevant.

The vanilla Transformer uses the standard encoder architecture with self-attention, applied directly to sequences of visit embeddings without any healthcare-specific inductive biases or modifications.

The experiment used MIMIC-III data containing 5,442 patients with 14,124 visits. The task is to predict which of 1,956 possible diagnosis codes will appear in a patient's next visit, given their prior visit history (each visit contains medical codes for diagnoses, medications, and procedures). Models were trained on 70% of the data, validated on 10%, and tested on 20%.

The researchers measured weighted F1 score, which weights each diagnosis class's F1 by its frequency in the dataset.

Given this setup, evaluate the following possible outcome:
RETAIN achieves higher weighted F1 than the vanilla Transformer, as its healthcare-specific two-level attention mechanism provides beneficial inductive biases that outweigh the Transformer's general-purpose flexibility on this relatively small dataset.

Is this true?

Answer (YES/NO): YES